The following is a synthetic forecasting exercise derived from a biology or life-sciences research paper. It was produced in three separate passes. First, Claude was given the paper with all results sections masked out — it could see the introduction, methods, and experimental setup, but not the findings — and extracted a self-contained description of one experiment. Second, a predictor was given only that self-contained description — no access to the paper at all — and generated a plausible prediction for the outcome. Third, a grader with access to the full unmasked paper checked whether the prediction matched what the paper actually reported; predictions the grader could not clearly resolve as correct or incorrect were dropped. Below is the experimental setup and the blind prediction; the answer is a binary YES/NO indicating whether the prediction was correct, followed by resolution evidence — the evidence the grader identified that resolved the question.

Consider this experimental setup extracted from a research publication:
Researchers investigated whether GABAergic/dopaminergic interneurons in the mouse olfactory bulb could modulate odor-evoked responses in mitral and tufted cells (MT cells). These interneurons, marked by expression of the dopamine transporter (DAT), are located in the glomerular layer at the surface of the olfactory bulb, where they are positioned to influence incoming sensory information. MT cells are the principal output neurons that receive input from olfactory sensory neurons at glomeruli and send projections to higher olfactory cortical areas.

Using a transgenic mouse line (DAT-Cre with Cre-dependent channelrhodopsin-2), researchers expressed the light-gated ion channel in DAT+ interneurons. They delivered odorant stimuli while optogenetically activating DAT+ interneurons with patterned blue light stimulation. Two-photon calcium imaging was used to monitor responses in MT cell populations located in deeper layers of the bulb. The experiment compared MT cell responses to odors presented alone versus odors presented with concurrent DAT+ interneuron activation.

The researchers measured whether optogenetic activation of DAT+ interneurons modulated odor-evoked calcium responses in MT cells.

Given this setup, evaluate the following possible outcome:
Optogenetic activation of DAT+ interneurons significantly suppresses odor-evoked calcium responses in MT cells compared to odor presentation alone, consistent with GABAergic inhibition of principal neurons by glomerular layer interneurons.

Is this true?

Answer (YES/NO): YES